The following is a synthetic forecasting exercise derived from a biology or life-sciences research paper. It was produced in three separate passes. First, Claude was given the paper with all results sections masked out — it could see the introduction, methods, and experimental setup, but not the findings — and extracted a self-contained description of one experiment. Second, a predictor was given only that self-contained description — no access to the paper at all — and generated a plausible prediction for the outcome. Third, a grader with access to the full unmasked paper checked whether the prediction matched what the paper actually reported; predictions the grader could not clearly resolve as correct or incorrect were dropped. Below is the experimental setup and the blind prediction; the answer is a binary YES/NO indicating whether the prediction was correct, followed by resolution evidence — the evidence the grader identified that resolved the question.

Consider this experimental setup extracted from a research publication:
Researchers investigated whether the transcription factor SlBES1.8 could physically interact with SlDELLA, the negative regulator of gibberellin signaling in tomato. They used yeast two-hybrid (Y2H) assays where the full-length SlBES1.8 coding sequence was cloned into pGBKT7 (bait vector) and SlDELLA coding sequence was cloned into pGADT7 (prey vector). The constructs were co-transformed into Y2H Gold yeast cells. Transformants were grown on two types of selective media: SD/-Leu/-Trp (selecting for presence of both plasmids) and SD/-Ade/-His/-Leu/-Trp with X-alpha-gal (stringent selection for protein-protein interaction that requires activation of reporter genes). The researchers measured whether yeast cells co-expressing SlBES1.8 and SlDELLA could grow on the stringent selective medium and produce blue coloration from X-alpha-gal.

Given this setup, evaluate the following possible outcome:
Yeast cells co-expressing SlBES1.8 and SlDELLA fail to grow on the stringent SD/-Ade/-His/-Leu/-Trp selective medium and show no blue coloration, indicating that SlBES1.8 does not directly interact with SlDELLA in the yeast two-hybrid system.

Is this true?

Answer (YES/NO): NO